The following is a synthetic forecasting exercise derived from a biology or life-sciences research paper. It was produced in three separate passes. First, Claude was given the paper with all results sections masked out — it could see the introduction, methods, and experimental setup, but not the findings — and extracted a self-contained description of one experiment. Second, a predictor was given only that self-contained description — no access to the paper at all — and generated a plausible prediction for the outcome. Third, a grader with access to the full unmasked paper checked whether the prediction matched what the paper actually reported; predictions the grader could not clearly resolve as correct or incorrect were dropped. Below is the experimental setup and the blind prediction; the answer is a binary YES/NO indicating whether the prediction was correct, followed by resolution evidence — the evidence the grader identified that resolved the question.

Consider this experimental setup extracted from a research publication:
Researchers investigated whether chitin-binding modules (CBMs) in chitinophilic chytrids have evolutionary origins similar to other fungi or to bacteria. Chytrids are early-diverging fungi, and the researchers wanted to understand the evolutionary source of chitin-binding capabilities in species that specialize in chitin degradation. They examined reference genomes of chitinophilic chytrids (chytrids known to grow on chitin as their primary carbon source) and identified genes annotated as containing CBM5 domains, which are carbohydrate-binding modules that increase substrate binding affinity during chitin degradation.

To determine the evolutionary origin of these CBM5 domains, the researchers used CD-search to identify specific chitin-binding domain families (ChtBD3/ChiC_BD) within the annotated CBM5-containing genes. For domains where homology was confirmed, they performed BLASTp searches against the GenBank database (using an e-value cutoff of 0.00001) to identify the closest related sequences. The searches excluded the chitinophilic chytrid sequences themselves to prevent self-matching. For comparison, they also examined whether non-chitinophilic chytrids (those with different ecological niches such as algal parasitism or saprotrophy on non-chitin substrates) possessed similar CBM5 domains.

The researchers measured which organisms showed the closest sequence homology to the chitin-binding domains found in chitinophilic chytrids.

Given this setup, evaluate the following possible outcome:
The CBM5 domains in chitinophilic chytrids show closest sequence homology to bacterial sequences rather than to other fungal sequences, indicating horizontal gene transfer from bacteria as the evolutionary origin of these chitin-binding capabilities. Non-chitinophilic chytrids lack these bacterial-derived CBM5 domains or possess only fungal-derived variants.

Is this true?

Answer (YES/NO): YES